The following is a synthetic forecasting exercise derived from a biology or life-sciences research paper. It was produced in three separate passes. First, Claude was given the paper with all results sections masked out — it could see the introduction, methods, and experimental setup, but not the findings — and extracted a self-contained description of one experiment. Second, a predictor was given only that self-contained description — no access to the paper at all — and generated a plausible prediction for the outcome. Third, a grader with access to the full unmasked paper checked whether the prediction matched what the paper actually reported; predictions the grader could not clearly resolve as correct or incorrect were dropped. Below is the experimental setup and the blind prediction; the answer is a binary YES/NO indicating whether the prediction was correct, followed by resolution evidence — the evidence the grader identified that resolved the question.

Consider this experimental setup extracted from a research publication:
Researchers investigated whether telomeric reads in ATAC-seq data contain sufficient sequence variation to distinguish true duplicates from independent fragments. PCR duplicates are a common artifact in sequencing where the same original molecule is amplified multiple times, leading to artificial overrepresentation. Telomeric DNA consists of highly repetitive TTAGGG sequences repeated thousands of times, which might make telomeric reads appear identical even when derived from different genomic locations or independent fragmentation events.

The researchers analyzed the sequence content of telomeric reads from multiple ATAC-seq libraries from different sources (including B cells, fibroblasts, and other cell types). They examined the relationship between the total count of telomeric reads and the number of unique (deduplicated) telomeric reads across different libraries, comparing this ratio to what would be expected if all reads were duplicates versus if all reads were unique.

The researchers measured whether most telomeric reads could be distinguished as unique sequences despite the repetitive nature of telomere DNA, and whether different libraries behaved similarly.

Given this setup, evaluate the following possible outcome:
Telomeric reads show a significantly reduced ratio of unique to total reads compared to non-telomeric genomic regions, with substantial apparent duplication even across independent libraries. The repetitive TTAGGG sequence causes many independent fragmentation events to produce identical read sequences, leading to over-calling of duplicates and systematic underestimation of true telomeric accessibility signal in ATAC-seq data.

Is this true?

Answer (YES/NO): NO